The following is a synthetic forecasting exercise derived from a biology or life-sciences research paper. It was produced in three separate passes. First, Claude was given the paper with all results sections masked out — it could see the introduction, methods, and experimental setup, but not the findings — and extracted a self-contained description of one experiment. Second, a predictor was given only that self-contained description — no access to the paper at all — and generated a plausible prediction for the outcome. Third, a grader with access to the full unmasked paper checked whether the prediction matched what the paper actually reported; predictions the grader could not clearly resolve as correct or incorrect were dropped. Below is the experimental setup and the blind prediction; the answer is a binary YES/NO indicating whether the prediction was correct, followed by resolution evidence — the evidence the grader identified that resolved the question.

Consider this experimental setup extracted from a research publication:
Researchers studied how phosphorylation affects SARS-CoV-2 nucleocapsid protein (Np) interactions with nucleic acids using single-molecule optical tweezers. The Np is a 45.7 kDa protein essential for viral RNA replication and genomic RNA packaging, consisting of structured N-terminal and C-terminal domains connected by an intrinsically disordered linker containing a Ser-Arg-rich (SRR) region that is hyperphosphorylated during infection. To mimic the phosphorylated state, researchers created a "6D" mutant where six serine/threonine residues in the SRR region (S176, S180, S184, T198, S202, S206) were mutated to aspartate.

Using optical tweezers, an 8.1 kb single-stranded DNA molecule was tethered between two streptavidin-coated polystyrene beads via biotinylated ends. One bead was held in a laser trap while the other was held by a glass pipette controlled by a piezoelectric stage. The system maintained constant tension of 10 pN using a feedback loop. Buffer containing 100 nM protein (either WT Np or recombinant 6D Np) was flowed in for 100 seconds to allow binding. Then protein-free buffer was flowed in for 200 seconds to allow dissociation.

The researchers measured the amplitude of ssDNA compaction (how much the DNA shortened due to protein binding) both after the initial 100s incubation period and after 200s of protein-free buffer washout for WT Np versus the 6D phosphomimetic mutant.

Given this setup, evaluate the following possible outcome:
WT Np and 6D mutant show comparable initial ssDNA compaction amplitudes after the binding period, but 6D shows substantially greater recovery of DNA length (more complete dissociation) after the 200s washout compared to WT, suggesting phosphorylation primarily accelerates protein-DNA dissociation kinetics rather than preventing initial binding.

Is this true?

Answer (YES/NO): NO